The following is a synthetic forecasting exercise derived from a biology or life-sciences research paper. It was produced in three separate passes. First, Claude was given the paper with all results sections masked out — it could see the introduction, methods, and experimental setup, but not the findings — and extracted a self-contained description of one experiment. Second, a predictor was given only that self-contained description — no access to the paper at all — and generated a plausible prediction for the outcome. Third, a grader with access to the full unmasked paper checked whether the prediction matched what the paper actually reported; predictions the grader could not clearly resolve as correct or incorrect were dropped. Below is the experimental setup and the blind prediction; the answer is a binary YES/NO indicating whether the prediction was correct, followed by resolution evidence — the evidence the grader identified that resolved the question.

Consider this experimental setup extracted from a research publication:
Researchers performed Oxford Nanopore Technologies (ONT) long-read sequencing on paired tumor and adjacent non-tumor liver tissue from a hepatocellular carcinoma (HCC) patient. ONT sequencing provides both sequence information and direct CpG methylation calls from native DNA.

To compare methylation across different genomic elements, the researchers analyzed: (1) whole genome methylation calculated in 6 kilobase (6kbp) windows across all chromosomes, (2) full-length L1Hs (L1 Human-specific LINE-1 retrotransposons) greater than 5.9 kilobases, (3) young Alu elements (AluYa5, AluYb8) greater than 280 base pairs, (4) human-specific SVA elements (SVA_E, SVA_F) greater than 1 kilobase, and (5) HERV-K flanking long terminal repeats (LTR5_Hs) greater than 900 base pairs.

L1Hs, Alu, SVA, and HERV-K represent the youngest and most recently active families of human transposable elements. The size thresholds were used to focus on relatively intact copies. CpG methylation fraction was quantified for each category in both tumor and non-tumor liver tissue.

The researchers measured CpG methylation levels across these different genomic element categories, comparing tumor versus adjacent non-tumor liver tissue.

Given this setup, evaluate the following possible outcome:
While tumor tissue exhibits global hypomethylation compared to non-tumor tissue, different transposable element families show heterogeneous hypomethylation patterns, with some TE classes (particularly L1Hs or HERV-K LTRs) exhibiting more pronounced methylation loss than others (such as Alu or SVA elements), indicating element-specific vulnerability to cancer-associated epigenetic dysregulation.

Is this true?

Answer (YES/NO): YES